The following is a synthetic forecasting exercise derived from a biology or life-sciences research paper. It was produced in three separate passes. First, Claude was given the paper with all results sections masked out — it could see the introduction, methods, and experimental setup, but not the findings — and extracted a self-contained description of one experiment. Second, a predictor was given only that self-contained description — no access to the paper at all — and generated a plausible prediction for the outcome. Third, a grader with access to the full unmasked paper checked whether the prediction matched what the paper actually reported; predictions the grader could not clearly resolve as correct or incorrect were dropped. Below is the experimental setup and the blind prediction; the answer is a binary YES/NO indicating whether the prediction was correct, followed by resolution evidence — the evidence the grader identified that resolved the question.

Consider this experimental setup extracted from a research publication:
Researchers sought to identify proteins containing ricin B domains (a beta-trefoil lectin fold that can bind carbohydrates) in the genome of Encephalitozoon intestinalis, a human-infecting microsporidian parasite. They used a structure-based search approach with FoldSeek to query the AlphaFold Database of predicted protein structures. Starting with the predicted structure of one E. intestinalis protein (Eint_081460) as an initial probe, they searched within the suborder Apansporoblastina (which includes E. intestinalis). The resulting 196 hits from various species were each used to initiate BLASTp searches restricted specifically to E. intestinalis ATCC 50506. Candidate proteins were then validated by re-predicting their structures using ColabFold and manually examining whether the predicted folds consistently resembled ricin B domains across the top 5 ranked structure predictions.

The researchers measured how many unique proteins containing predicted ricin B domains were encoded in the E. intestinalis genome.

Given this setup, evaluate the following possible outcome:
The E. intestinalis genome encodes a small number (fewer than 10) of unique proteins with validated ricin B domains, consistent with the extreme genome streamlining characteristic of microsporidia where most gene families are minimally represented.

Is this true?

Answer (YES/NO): NO